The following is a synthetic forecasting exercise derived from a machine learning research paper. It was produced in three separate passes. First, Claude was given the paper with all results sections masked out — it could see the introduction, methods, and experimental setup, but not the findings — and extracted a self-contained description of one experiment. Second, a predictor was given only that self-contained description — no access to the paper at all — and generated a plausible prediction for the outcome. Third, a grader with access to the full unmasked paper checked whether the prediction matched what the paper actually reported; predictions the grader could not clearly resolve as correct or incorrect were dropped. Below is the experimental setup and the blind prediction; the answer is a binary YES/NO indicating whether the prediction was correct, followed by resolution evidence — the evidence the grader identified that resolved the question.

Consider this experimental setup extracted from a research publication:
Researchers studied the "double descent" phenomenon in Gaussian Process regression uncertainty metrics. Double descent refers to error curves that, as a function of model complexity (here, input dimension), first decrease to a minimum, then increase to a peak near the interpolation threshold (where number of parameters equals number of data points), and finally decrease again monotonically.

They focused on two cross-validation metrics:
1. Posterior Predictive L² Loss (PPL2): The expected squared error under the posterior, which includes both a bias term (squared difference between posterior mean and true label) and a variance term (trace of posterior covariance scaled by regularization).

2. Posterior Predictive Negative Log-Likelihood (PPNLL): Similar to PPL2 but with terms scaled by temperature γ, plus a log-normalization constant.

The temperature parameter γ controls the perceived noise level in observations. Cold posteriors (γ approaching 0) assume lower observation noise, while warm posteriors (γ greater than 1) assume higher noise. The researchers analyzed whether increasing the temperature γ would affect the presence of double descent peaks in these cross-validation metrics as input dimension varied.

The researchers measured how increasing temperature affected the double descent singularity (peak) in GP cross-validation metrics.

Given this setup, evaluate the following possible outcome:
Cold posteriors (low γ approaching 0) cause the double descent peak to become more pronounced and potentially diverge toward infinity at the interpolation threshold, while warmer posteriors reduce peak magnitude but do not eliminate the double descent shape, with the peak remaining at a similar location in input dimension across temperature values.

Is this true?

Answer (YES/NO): NO